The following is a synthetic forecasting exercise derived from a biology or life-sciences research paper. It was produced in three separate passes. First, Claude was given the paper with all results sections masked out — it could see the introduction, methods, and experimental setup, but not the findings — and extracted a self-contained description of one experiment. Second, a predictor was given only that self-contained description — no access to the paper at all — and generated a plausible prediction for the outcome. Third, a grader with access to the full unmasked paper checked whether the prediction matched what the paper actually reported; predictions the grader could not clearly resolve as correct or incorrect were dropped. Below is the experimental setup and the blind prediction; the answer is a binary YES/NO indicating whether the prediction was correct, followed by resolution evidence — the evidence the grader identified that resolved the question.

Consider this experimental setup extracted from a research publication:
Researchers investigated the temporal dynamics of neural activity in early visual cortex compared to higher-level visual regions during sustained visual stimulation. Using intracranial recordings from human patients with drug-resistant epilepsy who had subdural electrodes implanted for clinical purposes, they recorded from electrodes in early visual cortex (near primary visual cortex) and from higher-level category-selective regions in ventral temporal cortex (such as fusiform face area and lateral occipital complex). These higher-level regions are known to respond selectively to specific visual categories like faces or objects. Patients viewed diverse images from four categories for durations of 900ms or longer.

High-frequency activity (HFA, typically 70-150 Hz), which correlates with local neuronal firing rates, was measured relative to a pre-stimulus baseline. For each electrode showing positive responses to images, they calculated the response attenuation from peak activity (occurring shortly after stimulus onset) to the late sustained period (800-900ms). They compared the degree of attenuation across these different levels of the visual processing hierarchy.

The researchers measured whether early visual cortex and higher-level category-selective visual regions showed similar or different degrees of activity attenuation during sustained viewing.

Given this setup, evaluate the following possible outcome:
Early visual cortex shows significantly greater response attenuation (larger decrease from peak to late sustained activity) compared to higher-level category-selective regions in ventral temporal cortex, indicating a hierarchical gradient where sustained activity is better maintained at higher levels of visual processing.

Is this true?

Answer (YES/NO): NO